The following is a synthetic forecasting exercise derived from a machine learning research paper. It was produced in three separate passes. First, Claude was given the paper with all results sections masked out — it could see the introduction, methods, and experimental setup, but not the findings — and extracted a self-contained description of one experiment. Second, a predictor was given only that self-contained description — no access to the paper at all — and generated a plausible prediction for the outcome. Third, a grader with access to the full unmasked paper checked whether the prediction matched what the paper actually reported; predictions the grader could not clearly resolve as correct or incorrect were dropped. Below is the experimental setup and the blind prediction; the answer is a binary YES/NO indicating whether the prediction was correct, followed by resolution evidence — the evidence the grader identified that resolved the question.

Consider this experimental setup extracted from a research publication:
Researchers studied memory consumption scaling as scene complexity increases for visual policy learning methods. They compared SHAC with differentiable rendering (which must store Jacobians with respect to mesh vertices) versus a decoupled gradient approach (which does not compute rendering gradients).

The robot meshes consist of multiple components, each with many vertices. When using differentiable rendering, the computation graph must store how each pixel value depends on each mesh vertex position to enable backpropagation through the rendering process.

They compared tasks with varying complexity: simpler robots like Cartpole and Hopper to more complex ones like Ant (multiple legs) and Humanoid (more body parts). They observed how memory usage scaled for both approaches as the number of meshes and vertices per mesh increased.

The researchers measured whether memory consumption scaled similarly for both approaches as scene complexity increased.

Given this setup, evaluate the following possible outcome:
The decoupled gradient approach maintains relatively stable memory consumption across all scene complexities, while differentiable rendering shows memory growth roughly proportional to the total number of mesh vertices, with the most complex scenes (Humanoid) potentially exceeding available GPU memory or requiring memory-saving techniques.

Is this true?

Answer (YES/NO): YES